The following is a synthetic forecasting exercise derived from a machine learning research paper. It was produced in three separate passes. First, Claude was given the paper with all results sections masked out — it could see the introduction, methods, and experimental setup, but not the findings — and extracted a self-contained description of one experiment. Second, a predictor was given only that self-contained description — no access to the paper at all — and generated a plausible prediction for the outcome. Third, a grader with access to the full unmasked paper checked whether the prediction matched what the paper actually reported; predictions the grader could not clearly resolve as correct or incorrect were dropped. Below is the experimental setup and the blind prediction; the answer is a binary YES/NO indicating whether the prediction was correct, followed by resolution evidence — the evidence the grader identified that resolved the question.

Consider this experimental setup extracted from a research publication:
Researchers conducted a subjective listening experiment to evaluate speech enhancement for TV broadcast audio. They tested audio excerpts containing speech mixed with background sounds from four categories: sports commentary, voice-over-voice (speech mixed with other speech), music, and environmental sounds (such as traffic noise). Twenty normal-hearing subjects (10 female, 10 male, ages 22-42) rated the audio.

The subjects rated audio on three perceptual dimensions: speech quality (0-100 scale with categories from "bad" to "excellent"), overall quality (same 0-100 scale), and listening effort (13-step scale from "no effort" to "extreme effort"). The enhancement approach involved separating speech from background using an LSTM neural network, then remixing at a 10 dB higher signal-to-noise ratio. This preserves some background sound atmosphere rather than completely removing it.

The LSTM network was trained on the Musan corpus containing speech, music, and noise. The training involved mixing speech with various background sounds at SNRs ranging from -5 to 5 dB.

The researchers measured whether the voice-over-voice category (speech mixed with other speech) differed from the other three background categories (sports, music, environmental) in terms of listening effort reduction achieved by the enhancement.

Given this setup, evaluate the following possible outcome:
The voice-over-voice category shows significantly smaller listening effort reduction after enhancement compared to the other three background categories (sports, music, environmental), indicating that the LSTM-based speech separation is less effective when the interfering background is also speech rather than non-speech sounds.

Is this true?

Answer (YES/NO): YES